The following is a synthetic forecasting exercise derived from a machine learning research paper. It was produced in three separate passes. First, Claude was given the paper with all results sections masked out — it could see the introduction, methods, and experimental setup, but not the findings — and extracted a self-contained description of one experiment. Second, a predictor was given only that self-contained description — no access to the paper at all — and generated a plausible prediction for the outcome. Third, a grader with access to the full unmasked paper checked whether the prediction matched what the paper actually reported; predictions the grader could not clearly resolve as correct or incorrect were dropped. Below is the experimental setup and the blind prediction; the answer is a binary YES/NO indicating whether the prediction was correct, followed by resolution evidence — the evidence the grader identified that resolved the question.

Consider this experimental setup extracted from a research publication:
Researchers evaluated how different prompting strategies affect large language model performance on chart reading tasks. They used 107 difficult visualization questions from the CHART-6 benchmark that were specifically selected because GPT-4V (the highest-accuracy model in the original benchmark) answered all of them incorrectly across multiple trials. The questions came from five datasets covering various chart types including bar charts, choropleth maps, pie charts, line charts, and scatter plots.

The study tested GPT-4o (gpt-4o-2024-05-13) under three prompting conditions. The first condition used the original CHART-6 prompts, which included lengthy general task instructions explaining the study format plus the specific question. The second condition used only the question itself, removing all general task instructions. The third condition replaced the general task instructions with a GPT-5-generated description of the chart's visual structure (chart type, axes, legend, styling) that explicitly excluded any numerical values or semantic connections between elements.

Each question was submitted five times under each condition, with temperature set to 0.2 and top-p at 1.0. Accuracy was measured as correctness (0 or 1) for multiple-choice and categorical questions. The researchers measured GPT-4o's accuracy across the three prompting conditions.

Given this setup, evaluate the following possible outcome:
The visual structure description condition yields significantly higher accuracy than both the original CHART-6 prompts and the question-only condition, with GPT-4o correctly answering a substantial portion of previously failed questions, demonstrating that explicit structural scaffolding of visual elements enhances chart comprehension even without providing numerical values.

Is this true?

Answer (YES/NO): NO